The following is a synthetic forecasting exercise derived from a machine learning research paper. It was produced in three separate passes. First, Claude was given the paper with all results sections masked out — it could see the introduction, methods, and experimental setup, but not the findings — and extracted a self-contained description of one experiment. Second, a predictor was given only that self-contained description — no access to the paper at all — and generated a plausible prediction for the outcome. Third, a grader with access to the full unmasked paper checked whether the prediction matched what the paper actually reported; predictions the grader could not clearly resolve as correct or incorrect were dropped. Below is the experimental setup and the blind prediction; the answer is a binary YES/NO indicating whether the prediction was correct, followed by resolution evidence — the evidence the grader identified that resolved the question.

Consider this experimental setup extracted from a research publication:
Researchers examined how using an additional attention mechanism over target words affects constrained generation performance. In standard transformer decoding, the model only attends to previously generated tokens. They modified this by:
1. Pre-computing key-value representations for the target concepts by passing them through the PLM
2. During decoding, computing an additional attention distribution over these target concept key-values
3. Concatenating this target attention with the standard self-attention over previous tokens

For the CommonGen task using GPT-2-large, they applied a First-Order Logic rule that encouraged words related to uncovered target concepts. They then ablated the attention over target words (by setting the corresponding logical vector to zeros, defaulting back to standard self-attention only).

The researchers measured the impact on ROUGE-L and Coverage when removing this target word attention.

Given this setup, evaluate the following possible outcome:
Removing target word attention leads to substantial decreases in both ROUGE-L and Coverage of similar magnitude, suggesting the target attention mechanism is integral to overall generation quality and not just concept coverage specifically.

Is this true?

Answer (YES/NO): YES